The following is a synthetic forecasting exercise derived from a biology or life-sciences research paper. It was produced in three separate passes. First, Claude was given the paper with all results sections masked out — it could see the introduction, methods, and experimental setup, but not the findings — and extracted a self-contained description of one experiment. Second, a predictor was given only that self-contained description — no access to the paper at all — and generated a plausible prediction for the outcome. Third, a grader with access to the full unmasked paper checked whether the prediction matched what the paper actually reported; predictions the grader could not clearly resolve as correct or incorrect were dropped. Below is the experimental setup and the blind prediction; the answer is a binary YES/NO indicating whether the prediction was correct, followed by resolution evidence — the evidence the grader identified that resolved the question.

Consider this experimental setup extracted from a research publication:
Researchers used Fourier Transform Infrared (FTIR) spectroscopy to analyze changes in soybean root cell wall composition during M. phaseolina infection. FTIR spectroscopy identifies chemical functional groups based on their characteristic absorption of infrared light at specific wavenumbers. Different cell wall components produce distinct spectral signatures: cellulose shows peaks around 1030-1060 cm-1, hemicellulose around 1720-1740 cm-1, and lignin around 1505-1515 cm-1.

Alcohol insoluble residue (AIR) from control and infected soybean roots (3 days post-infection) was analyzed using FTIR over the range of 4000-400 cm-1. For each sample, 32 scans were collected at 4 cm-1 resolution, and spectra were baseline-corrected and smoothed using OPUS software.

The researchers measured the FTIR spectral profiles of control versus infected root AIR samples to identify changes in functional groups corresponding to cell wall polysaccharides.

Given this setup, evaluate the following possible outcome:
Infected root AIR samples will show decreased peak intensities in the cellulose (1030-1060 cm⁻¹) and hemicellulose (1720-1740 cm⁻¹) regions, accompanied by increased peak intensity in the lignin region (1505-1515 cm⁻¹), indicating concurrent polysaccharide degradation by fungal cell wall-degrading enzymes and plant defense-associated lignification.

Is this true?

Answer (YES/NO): NO